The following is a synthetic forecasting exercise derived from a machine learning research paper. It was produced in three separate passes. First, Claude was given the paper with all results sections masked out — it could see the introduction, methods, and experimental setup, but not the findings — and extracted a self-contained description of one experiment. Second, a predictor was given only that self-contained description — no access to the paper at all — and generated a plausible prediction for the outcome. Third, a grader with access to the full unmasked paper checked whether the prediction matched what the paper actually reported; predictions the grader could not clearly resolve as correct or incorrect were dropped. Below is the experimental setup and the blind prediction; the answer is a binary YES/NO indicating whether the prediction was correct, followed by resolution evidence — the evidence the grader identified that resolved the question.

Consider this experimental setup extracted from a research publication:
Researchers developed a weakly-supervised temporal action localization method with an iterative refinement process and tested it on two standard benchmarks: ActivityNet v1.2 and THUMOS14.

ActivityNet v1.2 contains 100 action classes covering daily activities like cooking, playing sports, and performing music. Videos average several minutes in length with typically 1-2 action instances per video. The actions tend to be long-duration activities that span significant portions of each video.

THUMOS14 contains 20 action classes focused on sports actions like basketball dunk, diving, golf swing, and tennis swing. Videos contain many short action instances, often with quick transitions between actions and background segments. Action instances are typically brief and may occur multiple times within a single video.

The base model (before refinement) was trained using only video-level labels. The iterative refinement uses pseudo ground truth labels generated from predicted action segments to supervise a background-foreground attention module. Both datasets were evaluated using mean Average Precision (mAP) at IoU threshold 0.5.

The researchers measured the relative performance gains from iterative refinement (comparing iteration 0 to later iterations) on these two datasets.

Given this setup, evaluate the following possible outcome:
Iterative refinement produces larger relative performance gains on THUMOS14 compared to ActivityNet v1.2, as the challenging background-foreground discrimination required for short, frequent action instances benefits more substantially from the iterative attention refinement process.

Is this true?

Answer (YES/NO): NO